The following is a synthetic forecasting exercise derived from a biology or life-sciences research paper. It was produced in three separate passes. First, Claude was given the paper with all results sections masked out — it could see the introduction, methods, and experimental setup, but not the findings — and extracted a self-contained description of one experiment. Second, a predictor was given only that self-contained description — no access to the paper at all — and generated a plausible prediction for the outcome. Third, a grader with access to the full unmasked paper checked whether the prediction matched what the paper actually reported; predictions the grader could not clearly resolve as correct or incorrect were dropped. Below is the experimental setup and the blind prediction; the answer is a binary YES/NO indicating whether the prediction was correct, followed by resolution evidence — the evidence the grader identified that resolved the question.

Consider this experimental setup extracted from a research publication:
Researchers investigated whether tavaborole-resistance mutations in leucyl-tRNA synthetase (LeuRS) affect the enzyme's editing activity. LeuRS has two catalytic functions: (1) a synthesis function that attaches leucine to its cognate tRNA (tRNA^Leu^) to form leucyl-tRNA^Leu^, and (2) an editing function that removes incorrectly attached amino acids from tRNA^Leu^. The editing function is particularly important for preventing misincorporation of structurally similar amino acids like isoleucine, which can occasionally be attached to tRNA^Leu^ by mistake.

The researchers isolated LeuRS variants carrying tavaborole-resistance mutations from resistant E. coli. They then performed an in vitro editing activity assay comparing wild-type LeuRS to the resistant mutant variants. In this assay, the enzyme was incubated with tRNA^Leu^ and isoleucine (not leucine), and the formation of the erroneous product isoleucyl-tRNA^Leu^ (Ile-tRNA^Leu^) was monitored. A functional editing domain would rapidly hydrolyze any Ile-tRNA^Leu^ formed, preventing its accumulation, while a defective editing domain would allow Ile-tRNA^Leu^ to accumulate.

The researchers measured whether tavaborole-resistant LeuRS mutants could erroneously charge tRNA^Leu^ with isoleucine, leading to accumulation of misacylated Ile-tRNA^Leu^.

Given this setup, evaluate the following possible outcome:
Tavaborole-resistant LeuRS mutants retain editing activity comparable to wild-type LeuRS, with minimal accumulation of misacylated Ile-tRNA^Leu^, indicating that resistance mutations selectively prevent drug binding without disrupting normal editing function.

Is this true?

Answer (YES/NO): NO